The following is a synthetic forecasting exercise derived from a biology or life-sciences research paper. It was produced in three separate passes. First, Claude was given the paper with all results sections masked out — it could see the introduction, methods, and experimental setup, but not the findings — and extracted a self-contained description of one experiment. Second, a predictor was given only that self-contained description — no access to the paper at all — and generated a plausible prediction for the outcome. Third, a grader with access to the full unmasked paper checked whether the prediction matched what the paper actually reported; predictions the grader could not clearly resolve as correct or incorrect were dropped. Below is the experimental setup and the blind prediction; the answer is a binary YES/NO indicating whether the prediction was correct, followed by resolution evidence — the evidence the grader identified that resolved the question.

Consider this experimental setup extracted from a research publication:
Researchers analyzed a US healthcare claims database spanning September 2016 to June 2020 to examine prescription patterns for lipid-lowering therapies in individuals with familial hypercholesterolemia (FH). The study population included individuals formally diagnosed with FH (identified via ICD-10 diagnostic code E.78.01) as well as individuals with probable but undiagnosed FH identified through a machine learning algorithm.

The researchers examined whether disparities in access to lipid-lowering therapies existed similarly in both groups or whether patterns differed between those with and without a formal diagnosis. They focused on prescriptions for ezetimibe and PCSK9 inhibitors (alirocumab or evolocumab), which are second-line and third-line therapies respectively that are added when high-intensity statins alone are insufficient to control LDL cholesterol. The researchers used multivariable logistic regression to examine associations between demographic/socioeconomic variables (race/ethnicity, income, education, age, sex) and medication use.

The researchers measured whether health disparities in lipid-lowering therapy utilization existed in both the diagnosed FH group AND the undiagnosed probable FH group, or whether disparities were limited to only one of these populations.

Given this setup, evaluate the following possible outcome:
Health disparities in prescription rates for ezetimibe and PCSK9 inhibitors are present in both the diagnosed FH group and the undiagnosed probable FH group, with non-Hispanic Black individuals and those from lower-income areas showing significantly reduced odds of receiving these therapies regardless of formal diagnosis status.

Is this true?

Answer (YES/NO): YES